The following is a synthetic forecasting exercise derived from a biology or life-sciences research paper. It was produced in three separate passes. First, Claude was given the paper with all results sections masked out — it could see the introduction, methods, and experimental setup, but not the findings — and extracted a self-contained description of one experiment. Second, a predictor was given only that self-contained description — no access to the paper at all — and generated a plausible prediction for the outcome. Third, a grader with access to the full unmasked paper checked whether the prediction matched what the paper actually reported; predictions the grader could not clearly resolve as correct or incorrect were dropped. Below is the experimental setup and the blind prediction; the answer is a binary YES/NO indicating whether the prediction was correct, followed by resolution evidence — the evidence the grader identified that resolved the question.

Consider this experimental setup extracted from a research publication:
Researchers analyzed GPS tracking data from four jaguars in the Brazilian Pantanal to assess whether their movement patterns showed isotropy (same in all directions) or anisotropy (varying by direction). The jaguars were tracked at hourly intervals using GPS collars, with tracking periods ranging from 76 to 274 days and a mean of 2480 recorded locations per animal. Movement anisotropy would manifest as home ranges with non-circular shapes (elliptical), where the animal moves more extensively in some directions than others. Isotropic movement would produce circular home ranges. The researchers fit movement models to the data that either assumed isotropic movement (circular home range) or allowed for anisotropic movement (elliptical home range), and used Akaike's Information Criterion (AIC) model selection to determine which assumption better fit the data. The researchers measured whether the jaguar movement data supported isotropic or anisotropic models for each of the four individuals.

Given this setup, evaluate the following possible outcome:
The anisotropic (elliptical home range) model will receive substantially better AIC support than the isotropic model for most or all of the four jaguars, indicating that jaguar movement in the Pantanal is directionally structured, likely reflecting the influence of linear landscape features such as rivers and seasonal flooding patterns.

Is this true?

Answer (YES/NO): YES